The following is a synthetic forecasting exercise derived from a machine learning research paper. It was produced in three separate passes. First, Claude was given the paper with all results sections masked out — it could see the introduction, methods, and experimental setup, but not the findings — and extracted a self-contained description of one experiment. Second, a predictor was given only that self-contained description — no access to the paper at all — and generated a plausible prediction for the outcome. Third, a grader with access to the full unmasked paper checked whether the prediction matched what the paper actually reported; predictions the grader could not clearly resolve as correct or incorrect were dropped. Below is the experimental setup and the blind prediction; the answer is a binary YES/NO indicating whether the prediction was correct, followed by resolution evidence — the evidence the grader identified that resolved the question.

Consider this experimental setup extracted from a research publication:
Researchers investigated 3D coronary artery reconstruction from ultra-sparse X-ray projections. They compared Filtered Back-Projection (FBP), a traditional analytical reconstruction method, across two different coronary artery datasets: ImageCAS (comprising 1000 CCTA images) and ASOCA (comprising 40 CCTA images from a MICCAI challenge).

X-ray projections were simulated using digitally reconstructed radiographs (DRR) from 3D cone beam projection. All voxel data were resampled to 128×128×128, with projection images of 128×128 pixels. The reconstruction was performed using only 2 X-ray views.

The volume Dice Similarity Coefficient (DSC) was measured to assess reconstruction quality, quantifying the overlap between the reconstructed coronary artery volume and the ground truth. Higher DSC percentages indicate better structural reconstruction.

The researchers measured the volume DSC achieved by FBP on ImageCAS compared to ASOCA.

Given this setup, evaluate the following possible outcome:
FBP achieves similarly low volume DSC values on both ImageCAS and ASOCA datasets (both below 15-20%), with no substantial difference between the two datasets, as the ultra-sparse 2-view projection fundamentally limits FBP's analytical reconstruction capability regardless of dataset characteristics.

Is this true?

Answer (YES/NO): NO